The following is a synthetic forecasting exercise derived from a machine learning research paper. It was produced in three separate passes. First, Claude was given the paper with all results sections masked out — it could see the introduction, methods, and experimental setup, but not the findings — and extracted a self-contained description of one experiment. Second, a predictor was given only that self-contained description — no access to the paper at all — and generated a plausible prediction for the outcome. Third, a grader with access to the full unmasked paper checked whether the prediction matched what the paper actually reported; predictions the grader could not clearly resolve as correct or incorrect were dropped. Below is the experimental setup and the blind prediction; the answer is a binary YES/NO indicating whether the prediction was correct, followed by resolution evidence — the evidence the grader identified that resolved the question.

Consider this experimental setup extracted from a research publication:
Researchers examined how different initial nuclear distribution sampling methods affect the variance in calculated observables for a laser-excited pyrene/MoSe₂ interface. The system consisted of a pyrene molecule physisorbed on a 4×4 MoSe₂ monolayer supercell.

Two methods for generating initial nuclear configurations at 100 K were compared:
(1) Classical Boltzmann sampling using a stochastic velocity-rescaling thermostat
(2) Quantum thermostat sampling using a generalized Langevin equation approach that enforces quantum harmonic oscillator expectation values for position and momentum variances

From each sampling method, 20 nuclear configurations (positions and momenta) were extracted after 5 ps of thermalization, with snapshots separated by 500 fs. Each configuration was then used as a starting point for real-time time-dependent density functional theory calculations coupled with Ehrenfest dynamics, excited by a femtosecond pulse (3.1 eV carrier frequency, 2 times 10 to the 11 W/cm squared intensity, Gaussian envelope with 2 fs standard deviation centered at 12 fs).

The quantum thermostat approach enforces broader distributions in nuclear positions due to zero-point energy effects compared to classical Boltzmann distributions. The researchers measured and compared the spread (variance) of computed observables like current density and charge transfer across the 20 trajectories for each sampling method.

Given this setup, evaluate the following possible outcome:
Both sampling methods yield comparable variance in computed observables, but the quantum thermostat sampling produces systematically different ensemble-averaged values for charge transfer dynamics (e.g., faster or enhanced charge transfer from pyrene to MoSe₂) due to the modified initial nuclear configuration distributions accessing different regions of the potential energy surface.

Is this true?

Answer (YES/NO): NO